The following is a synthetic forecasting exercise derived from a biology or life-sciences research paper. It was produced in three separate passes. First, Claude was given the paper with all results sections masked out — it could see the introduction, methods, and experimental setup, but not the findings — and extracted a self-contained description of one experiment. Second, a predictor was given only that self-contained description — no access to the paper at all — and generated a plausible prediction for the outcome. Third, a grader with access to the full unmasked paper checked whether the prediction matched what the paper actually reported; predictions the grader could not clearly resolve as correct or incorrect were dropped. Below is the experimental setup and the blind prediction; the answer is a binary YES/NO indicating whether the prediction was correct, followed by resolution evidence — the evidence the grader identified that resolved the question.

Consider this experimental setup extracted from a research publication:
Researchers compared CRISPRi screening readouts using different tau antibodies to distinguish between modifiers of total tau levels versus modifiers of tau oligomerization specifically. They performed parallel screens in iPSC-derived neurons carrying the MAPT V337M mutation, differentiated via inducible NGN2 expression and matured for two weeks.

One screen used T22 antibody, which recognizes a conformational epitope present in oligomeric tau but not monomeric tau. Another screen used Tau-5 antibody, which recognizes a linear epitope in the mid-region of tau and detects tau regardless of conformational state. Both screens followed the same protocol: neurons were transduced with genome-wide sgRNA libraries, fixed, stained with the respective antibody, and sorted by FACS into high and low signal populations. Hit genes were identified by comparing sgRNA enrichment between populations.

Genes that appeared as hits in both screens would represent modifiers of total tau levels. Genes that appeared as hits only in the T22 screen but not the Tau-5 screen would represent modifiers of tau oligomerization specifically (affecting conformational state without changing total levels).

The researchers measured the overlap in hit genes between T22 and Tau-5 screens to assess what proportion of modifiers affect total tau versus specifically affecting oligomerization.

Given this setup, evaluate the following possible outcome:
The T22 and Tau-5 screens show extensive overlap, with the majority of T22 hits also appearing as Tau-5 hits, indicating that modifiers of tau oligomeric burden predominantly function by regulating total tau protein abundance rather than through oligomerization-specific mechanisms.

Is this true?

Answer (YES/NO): NO